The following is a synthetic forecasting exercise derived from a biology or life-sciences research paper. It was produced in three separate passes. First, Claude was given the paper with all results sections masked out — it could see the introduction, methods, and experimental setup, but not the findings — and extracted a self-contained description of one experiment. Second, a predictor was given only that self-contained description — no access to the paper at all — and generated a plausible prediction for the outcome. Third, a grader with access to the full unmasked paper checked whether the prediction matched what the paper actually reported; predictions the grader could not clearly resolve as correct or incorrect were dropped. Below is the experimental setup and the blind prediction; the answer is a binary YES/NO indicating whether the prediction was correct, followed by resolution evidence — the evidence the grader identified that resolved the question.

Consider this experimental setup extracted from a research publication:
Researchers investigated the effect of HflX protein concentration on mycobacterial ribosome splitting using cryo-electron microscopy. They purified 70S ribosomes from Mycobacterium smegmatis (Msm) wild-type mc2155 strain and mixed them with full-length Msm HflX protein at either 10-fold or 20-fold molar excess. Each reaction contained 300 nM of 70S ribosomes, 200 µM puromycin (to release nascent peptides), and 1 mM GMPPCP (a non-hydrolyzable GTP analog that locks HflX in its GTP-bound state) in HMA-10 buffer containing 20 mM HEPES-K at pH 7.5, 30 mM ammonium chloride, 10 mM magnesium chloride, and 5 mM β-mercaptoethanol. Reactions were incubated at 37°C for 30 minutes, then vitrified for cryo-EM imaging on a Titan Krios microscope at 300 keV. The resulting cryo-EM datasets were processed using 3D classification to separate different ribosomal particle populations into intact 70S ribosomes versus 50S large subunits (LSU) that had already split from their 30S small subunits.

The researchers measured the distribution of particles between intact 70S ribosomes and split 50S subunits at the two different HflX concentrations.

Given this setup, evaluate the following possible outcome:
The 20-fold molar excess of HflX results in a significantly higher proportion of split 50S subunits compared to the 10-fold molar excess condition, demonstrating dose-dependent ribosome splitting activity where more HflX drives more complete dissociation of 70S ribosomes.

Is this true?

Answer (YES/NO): YES